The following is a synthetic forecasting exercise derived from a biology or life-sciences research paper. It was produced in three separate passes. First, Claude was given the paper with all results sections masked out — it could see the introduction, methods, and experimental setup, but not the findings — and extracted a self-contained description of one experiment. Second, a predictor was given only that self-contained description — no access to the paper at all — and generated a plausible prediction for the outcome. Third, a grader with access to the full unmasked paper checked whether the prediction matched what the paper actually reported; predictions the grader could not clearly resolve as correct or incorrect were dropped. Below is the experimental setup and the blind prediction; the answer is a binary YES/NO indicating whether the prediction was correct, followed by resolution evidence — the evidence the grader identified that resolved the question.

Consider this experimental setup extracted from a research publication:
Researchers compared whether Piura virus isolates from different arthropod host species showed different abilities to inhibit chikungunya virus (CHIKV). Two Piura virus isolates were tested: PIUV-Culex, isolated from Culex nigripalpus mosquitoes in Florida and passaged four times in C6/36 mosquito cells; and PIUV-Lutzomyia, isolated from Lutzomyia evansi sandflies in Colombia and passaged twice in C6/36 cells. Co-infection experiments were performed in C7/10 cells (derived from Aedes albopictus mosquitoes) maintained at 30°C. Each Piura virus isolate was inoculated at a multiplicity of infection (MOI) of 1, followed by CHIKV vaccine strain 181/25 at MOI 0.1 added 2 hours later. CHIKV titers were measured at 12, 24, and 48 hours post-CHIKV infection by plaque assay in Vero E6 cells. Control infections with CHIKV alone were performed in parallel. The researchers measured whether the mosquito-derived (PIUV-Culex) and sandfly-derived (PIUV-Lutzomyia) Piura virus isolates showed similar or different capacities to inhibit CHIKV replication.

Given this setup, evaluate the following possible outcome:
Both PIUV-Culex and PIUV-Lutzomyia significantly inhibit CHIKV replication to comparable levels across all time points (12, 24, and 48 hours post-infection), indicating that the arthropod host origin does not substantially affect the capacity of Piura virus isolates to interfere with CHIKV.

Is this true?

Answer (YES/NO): NO